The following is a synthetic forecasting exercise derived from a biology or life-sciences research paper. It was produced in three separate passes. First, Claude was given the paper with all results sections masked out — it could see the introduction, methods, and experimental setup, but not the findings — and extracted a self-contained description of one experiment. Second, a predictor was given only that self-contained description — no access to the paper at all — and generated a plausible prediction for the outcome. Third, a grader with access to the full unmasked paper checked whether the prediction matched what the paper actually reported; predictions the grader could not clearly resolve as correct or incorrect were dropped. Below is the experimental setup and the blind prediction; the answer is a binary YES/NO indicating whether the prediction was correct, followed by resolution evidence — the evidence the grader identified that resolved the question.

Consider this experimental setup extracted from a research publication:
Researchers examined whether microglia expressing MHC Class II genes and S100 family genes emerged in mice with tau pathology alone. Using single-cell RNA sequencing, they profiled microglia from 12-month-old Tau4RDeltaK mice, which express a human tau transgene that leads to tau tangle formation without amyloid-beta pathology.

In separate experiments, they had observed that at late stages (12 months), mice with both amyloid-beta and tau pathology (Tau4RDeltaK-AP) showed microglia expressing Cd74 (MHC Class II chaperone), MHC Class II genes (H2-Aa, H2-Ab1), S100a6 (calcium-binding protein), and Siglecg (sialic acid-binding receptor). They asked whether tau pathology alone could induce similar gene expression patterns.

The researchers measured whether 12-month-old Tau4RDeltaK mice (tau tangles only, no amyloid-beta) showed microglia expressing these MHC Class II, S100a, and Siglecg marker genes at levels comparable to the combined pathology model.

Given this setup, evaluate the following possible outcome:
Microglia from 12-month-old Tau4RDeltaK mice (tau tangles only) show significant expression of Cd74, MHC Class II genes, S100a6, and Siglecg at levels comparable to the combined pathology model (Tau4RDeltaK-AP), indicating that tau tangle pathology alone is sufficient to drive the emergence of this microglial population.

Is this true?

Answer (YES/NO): NO